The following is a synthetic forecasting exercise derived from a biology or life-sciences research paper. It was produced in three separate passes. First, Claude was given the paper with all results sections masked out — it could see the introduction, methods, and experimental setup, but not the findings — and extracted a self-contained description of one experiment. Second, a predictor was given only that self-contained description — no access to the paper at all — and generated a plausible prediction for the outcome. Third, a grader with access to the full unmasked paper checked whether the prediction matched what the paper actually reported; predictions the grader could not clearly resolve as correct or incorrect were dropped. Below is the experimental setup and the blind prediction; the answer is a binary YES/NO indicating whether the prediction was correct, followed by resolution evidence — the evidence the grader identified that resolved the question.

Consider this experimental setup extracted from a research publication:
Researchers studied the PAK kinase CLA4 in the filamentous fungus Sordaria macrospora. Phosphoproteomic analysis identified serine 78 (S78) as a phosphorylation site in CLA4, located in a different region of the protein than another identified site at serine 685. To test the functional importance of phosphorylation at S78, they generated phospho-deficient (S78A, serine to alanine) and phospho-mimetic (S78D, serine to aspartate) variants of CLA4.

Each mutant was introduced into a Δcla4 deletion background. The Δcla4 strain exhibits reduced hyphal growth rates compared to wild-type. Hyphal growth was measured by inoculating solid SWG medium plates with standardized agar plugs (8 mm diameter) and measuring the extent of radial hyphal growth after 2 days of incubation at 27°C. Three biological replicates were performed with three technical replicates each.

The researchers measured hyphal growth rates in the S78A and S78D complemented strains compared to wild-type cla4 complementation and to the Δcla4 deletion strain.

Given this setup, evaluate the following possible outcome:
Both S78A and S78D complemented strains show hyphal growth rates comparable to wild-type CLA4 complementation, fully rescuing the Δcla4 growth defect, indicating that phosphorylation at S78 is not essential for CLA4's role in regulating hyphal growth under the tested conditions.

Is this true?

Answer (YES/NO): YES